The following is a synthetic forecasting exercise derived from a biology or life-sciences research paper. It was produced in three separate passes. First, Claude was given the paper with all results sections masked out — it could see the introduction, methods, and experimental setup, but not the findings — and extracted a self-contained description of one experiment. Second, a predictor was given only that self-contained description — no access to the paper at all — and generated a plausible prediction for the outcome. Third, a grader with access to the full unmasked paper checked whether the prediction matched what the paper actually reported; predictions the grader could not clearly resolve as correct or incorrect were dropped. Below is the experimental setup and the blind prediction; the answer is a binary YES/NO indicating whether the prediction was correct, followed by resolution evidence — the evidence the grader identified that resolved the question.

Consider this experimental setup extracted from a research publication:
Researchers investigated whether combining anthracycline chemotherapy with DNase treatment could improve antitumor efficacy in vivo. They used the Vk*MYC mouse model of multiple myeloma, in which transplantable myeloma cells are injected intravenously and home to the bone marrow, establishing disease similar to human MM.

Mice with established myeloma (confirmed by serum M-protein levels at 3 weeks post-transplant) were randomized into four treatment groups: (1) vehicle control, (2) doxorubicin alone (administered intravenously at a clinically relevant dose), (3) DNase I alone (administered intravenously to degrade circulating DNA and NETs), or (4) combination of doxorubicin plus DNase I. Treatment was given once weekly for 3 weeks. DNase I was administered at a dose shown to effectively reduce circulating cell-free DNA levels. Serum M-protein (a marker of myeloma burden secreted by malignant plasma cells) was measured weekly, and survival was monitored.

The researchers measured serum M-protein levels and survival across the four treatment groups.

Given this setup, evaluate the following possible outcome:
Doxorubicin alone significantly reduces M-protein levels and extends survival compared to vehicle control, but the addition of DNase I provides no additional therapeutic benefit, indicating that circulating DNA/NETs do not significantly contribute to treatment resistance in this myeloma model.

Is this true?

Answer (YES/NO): NO